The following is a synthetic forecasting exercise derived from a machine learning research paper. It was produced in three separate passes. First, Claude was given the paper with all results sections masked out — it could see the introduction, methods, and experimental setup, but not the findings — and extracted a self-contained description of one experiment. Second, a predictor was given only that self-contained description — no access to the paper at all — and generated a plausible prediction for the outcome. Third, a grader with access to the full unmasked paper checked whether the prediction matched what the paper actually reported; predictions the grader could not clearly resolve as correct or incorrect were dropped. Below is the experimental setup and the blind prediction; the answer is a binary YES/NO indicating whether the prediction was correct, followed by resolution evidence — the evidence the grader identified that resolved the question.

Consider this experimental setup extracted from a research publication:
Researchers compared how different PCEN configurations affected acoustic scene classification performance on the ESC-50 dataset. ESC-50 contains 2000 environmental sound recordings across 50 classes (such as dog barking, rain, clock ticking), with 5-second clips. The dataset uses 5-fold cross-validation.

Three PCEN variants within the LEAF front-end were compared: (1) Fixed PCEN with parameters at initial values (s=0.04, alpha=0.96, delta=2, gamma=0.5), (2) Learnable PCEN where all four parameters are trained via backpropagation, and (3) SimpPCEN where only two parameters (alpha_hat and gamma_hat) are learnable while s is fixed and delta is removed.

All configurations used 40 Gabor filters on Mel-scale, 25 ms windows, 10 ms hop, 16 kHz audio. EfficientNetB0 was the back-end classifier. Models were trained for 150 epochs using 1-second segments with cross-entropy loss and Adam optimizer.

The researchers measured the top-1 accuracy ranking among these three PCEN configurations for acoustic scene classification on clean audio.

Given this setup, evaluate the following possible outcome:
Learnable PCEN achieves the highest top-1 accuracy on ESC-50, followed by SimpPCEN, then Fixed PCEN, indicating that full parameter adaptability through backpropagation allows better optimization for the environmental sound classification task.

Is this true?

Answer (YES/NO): NO